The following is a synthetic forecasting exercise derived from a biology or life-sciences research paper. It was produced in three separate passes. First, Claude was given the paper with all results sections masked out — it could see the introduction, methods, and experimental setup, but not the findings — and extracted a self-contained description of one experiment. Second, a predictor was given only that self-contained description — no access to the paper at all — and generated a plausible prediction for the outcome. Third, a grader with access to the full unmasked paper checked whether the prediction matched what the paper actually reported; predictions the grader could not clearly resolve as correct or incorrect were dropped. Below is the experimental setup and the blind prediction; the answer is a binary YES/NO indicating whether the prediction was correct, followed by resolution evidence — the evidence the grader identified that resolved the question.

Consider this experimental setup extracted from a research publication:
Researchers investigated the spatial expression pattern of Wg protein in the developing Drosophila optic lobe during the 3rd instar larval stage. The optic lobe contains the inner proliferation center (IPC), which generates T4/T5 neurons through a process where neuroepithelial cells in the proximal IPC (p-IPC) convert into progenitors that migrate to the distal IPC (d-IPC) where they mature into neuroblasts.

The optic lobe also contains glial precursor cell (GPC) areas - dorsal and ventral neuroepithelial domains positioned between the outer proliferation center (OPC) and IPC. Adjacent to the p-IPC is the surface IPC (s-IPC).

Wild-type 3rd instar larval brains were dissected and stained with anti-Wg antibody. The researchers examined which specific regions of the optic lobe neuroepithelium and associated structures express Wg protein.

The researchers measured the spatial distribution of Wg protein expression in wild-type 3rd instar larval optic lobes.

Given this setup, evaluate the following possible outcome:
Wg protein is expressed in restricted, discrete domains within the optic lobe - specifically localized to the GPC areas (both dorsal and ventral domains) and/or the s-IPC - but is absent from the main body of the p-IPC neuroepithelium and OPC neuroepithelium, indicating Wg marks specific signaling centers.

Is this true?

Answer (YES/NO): YES